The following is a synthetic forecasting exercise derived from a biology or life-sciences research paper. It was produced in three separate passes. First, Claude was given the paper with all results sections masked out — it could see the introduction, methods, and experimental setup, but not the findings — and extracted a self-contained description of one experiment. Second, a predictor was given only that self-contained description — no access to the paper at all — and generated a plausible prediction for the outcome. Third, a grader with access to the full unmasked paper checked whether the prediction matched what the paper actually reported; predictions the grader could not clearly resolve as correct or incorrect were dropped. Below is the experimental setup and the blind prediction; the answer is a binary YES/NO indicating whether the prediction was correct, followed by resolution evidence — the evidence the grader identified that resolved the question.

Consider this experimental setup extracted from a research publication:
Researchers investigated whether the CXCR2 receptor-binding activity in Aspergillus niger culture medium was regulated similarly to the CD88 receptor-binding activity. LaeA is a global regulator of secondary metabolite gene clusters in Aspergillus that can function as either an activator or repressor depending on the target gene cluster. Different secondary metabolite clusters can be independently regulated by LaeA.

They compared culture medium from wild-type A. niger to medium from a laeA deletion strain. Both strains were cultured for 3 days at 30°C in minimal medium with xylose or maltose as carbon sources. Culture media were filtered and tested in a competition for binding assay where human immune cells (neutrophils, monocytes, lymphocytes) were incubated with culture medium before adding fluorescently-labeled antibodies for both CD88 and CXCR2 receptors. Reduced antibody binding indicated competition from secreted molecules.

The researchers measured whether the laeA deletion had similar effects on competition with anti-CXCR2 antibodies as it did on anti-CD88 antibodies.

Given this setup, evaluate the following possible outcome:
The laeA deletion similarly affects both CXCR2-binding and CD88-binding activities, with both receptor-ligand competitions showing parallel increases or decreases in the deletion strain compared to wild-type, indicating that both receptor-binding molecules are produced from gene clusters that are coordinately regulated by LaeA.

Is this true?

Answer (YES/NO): YES